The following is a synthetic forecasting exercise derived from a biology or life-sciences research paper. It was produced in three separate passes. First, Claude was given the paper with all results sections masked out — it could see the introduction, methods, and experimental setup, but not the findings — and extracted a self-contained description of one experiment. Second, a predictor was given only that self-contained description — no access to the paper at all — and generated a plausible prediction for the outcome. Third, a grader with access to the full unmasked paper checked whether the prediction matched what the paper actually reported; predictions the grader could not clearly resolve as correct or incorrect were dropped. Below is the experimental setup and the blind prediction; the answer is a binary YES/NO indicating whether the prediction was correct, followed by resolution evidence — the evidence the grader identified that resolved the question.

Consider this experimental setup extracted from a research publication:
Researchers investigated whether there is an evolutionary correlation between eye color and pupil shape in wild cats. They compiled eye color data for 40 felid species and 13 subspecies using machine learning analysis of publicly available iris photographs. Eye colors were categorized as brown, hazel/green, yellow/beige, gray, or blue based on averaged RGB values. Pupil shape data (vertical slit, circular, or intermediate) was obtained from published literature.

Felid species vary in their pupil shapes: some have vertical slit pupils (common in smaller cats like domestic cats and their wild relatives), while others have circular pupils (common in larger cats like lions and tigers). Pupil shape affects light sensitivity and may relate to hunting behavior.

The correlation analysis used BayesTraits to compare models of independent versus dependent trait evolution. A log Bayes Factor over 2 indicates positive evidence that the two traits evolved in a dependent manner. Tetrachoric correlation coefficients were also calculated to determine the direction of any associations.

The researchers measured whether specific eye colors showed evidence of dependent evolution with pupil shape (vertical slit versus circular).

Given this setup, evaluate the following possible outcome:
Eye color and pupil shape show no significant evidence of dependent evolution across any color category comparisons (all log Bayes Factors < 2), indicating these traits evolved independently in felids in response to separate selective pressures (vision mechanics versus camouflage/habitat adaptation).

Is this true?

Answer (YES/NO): NO